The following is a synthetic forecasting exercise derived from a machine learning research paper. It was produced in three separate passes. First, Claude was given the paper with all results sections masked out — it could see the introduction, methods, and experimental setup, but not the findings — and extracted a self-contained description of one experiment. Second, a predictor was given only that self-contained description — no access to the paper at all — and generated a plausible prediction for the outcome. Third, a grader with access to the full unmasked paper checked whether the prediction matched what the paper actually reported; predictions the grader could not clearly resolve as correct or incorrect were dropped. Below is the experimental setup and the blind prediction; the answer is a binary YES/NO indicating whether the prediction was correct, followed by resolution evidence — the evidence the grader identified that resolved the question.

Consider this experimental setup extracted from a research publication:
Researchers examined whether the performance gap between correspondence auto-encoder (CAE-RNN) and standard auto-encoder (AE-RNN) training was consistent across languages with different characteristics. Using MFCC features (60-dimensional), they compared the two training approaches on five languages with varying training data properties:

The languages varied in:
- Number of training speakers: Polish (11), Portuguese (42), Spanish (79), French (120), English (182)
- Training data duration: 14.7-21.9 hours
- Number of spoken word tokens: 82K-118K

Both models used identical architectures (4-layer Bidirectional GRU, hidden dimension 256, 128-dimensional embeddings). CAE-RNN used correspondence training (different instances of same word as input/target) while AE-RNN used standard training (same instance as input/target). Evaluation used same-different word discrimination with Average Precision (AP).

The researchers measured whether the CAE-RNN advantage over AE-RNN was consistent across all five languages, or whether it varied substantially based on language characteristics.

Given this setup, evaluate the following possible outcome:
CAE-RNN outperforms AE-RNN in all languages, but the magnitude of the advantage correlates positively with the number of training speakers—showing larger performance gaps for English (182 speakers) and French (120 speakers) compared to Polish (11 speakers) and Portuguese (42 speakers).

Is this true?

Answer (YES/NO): NO